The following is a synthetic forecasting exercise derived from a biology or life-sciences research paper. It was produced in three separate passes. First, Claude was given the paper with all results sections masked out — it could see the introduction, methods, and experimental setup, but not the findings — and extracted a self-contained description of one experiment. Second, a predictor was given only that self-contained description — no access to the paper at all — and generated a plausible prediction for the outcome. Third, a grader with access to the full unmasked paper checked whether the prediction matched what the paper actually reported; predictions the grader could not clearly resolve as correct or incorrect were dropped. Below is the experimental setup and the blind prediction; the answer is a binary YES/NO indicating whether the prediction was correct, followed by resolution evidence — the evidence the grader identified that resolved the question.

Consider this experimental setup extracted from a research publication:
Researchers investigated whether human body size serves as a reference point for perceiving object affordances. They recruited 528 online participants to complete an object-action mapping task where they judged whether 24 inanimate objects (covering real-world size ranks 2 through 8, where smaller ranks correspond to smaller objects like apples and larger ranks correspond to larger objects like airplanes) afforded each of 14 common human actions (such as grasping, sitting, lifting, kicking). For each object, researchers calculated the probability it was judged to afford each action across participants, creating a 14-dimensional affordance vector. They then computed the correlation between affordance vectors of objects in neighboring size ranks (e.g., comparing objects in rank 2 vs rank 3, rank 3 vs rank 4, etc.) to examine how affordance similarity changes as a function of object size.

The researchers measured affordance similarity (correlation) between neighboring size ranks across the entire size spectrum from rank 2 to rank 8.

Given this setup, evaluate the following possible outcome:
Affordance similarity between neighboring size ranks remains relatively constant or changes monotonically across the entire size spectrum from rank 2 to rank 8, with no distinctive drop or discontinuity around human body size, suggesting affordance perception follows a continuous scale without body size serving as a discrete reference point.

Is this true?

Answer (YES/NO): NO